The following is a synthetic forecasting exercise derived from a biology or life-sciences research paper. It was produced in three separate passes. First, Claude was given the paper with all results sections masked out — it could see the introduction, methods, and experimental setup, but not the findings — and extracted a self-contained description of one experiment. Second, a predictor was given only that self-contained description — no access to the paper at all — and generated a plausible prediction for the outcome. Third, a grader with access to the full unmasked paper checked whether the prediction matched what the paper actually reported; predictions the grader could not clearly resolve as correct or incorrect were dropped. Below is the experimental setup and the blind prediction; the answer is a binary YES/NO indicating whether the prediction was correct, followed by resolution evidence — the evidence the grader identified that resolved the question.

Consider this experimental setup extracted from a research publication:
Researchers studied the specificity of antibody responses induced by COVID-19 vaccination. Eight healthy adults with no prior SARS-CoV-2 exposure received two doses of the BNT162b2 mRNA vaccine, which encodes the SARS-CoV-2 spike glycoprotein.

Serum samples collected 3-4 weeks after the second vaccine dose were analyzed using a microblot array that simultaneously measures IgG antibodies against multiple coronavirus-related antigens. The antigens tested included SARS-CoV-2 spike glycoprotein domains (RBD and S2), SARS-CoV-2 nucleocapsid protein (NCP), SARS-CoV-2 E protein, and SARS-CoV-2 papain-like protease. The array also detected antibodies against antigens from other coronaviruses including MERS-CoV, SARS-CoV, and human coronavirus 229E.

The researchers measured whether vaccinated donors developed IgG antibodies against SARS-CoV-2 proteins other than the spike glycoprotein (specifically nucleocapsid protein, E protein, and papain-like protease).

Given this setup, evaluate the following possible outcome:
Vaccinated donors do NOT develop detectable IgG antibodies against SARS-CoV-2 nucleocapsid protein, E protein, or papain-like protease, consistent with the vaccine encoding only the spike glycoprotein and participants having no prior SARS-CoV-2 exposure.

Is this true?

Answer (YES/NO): YES